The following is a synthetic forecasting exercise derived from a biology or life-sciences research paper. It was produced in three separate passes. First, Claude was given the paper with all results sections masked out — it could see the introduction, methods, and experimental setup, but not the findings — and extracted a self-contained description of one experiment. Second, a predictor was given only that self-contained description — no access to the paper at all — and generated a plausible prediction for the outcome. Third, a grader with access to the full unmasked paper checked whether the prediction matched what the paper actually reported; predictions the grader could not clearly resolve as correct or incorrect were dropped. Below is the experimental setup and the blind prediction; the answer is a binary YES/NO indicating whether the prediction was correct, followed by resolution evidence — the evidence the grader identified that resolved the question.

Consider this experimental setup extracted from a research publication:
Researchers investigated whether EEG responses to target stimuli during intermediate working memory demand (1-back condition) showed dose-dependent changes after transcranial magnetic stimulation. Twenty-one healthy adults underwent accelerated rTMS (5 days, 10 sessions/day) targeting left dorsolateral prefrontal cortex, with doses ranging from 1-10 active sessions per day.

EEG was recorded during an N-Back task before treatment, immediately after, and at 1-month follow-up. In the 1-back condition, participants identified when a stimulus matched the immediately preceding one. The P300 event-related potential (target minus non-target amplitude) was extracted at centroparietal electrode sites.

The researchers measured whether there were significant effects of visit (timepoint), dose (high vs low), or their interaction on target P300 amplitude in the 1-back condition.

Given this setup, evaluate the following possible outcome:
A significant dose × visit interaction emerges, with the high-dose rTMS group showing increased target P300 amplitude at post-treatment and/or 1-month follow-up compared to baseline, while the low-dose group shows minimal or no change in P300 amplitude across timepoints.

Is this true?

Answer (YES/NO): NO